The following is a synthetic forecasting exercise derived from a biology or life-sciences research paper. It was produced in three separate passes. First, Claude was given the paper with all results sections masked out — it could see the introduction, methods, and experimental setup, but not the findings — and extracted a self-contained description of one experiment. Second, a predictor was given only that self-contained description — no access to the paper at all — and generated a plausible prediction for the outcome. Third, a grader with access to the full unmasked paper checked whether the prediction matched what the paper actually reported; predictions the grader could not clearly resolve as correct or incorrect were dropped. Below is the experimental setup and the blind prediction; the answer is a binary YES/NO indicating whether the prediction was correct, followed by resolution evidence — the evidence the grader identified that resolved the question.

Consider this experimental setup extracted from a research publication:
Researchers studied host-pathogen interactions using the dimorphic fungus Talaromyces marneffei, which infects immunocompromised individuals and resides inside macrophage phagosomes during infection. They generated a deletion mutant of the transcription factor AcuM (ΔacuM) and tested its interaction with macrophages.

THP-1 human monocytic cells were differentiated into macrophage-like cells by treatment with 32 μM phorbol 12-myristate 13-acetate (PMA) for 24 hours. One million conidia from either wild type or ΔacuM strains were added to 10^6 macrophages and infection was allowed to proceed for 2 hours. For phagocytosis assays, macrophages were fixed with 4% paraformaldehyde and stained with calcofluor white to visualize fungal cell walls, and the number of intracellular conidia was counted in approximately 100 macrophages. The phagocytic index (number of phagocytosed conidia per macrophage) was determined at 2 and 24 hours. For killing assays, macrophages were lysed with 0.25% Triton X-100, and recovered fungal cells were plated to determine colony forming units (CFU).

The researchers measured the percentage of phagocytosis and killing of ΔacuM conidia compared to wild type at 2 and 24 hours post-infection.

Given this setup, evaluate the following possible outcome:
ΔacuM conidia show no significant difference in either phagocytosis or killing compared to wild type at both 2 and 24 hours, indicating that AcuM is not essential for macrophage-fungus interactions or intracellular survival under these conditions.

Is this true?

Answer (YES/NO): NO